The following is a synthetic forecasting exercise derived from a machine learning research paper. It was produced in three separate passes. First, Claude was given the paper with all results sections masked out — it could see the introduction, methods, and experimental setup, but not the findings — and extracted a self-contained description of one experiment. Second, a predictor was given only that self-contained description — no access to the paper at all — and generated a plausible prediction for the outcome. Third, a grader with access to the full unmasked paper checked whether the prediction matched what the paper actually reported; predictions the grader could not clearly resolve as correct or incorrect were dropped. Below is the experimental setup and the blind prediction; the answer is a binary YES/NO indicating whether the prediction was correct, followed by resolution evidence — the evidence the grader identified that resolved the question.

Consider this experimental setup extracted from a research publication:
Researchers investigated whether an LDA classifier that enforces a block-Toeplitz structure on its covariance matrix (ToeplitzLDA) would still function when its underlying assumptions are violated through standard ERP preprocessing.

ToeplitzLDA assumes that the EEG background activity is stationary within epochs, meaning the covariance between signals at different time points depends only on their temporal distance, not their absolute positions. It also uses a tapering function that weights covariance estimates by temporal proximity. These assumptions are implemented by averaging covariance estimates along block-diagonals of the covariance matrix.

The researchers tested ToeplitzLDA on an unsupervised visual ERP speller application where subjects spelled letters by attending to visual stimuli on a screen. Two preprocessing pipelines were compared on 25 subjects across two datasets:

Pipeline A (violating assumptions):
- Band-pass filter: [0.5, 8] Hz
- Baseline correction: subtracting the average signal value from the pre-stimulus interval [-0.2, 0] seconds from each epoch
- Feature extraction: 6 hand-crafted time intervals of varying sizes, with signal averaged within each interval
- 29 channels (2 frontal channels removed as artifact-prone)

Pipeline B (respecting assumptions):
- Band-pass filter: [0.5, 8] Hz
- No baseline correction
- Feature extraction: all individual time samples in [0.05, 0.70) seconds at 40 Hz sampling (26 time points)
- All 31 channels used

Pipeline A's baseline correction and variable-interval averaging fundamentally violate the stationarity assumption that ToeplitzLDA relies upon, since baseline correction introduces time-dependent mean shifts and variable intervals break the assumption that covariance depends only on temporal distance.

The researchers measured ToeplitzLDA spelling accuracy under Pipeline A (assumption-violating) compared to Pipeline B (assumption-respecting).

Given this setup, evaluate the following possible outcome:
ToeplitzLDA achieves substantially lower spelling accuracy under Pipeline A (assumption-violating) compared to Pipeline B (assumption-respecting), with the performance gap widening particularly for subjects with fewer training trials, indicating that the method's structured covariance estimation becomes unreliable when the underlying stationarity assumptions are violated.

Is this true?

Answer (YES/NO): NO